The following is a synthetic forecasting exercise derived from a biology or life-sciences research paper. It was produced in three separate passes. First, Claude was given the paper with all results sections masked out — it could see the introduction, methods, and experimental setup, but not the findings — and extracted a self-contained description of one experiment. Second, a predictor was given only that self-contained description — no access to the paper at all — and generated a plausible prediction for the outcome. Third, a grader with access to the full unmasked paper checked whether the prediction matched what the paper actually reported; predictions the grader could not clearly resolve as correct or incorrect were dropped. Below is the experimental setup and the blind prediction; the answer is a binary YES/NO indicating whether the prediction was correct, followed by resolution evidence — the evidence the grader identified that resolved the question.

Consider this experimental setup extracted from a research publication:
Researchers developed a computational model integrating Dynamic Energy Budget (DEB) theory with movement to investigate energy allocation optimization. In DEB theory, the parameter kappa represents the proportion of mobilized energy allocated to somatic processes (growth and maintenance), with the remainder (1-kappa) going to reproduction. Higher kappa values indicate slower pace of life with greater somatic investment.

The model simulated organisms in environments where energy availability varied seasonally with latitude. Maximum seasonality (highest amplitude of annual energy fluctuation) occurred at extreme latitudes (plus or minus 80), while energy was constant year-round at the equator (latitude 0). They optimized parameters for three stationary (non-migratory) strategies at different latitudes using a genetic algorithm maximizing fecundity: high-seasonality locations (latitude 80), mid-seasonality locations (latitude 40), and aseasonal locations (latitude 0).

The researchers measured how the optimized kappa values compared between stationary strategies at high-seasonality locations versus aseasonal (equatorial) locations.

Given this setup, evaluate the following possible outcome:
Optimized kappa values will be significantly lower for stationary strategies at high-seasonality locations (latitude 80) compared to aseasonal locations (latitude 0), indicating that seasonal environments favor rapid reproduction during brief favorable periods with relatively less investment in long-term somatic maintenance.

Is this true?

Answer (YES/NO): YES